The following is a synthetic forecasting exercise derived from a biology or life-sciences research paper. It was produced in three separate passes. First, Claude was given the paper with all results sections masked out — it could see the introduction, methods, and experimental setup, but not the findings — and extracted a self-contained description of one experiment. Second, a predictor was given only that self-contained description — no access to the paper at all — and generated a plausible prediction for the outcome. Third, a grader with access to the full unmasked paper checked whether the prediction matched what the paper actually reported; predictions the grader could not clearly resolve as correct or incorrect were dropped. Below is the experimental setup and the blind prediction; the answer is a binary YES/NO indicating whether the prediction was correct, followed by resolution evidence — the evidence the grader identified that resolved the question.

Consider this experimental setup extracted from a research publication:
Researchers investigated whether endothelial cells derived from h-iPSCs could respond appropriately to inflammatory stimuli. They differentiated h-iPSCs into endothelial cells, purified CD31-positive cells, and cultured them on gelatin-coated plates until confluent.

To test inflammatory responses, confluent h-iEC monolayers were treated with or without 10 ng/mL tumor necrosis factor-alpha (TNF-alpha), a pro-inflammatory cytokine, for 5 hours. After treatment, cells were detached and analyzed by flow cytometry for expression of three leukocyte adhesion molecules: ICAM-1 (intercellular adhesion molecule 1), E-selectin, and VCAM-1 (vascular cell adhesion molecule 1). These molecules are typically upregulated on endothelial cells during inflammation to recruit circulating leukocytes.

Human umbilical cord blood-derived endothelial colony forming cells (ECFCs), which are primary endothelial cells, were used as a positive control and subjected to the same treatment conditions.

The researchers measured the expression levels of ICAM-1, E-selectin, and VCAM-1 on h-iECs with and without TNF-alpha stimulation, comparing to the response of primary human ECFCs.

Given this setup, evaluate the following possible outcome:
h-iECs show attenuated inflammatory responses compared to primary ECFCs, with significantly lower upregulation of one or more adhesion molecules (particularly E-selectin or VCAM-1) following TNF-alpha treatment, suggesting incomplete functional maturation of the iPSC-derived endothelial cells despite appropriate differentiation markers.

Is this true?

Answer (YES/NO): NO